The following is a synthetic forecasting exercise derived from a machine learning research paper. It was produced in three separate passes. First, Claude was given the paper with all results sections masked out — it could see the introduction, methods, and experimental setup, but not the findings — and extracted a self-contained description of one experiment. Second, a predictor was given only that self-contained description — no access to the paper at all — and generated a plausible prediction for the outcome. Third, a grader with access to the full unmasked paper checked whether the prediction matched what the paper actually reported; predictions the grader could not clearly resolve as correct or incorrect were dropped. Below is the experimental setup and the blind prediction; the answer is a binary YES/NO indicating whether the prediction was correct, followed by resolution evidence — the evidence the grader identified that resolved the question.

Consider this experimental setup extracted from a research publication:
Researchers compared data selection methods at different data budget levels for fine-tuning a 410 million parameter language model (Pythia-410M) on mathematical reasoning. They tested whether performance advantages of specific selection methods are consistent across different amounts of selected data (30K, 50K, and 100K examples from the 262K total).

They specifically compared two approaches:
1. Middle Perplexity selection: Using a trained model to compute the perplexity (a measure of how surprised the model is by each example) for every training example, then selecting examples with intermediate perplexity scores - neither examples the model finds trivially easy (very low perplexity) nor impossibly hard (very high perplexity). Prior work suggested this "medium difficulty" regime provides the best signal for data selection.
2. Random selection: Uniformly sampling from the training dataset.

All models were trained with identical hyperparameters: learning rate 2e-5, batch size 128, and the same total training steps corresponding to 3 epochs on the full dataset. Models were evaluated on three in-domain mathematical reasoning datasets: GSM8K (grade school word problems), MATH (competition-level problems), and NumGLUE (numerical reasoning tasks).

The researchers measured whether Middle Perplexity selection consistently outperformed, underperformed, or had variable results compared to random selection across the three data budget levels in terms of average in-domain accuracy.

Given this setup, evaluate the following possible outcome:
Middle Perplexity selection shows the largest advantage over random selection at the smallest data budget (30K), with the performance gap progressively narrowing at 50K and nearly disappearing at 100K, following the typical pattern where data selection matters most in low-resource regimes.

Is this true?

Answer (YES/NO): NO